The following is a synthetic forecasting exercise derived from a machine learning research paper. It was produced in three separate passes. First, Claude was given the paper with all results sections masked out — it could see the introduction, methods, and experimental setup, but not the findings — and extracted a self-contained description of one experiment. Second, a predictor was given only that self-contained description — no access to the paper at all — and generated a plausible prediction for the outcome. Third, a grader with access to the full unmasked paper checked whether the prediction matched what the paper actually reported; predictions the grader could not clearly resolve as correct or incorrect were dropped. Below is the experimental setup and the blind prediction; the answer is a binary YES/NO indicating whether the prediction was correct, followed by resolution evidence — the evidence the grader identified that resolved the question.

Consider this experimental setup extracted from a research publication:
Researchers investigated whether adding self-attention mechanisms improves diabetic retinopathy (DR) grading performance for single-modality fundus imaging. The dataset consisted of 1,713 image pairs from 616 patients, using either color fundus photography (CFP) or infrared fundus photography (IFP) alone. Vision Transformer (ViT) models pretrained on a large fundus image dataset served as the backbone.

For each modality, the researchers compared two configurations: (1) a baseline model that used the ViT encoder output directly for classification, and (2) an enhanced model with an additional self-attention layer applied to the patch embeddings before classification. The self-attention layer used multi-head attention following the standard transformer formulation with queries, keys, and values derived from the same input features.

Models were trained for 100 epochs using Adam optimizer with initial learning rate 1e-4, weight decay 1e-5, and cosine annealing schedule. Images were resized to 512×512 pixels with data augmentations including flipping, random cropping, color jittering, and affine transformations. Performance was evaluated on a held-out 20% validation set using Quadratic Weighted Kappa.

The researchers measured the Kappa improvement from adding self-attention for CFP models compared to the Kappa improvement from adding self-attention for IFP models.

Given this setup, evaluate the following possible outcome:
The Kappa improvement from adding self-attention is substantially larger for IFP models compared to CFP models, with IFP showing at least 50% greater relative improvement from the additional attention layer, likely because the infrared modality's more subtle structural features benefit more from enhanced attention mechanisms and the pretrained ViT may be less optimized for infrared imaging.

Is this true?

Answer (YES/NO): NO